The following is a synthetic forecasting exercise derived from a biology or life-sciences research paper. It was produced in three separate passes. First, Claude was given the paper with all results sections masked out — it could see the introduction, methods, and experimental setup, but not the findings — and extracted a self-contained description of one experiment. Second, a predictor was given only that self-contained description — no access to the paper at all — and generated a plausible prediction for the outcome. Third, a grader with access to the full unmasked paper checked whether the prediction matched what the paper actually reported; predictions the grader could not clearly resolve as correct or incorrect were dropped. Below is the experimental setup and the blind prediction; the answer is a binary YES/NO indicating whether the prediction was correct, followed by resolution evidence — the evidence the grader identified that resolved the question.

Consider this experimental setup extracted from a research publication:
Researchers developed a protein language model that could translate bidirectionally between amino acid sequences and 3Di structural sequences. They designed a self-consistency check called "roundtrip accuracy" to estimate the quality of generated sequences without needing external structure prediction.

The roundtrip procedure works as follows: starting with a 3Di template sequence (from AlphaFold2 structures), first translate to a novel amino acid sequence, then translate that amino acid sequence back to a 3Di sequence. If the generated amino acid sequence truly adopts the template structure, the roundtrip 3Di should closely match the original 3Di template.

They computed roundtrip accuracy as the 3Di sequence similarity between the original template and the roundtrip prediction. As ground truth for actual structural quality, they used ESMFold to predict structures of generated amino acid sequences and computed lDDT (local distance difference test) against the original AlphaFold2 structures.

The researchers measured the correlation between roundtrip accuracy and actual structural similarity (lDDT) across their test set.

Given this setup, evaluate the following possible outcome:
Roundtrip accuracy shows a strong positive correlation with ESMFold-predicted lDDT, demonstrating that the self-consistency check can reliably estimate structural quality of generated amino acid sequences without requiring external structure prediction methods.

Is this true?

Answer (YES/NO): YES